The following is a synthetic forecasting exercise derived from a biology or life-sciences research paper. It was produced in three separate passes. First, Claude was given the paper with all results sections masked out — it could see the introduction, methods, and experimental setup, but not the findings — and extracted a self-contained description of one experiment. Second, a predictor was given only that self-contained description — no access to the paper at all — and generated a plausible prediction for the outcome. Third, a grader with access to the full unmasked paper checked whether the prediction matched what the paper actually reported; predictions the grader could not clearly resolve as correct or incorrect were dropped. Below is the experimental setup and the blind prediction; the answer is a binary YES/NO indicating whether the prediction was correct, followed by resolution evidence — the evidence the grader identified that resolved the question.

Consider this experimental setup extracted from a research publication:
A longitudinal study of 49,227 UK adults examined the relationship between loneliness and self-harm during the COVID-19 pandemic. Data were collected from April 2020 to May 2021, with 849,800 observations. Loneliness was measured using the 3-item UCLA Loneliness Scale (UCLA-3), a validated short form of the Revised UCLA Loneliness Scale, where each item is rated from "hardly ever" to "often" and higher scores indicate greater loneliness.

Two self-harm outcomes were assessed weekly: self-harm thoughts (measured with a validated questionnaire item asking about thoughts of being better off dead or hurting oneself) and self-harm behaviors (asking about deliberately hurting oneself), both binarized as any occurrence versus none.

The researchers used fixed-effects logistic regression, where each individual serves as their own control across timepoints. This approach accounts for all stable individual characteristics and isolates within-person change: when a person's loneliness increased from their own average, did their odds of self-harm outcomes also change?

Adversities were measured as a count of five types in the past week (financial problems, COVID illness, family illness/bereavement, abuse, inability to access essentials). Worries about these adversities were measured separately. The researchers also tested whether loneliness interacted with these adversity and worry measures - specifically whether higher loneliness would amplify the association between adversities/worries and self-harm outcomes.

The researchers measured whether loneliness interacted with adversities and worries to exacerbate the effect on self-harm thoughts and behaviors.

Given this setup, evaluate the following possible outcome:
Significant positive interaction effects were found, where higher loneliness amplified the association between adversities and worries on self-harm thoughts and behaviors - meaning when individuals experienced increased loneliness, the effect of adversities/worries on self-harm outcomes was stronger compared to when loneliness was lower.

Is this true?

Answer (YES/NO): NO